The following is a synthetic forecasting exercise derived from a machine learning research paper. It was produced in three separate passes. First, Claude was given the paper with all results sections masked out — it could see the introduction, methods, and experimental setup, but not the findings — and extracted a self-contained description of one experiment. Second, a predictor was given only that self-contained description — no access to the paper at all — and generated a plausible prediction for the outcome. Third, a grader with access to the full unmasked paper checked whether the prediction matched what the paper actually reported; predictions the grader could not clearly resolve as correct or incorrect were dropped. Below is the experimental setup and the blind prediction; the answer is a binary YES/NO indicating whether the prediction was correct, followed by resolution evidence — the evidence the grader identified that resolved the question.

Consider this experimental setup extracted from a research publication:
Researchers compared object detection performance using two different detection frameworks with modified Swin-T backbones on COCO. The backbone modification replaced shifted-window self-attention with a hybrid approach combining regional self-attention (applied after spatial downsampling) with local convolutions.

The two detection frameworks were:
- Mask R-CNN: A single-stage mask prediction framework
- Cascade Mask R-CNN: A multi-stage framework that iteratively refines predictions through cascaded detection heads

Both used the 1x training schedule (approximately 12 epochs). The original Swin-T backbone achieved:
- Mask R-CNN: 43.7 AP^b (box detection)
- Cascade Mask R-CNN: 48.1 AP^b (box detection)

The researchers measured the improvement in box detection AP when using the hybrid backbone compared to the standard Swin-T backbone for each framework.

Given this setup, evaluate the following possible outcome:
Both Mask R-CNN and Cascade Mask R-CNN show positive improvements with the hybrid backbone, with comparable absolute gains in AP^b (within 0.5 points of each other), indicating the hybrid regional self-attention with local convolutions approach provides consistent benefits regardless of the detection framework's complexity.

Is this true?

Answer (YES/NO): YES